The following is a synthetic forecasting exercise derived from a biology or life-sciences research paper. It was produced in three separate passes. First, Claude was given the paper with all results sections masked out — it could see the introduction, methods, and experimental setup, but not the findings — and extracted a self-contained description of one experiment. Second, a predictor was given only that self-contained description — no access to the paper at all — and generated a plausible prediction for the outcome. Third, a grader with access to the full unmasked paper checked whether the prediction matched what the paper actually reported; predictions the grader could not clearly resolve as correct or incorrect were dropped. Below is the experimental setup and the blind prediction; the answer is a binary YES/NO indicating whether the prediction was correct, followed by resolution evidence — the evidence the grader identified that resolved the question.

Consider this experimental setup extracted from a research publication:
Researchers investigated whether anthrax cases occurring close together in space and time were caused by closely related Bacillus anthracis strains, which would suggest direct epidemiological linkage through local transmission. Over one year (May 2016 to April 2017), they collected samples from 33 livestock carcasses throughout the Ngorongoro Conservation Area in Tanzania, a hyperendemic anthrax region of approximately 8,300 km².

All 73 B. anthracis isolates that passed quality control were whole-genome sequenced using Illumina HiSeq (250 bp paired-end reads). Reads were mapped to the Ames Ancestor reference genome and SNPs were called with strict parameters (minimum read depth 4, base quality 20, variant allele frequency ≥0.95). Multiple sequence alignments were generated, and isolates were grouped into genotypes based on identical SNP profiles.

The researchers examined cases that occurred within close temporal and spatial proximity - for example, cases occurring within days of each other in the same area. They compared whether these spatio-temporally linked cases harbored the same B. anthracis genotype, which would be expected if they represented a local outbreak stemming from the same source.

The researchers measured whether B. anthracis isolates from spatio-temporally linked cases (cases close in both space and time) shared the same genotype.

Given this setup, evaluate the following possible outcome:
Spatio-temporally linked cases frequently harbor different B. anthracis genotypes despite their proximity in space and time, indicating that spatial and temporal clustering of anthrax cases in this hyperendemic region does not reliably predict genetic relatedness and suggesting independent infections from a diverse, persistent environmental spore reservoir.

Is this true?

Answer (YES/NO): YES